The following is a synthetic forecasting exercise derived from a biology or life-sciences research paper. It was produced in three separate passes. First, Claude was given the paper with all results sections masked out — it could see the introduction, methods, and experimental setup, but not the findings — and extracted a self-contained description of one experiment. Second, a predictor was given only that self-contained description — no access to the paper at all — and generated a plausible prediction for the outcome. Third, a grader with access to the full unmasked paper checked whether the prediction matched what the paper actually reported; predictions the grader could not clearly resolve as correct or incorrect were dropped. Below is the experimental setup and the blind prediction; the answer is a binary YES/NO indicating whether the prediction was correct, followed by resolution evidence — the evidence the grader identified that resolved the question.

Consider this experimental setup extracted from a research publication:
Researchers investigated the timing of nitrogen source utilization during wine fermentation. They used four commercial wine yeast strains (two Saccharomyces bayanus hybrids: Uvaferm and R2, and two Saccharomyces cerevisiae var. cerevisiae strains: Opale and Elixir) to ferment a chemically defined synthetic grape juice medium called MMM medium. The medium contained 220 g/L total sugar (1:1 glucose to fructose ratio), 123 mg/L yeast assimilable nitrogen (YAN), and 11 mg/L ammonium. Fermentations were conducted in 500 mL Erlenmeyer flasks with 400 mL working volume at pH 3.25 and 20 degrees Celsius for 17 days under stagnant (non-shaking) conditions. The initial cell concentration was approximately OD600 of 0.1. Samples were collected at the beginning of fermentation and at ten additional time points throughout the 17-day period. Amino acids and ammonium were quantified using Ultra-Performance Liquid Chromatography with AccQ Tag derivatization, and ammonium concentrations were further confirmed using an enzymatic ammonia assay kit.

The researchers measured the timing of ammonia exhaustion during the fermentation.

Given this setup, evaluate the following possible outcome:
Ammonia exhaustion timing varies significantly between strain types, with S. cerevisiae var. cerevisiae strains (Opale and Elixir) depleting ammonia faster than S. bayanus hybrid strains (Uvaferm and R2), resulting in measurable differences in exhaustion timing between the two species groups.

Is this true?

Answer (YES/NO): NO